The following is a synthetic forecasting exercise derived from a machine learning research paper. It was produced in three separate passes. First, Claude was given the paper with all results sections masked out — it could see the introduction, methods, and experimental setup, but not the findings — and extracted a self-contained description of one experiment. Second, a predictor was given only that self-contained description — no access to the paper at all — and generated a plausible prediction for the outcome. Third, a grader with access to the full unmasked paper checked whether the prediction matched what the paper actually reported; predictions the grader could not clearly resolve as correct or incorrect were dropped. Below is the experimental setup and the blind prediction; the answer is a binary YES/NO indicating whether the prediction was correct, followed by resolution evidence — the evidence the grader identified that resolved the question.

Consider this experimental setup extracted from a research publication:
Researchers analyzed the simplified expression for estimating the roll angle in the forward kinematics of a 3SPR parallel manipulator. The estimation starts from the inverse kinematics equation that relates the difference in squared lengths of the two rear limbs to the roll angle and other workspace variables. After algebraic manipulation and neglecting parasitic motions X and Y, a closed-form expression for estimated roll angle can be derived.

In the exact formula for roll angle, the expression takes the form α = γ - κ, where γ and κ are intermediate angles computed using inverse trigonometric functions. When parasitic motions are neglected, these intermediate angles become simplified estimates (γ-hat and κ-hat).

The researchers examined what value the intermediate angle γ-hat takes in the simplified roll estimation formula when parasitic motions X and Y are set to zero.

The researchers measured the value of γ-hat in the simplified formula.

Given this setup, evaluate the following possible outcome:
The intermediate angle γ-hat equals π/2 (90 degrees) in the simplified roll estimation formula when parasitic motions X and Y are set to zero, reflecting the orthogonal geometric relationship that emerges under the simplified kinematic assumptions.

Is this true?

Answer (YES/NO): YES